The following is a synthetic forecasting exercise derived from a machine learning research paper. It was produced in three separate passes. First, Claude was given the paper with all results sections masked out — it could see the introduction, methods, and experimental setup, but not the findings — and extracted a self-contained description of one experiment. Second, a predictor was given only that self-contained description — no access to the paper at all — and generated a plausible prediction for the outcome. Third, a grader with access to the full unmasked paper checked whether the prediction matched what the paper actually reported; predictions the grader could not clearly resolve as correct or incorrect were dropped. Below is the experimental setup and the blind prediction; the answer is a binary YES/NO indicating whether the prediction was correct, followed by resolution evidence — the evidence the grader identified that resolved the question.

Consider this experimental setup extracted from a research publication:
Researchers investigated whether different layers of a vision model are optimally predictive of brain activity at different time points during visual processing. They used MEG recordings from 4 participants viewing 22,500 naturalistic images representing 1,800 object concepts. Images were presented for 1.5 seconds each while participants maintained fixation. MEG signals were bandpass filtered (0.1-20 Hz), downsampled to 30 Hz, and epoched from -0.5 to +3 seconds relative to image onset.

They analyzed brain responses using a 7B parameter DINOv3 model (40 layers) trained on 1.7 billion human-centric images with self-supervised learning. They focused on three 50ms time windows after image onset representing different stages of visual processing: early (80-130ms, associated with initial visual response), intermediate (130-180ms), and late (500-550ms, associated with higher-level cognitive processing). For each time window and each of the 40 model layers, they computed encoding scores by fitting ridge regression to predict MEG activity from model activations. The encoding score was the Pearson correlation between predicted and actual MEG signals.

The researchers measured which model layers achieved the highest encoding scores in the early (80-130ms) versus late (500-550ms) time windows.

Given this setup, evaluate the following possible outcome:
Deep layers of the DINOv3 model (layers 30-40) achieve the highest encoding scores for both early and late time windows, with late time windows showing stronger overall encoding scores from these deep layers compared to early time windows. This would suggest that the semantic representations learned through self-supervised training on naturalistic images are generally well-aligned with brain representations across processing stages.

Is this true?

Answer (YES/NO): NO